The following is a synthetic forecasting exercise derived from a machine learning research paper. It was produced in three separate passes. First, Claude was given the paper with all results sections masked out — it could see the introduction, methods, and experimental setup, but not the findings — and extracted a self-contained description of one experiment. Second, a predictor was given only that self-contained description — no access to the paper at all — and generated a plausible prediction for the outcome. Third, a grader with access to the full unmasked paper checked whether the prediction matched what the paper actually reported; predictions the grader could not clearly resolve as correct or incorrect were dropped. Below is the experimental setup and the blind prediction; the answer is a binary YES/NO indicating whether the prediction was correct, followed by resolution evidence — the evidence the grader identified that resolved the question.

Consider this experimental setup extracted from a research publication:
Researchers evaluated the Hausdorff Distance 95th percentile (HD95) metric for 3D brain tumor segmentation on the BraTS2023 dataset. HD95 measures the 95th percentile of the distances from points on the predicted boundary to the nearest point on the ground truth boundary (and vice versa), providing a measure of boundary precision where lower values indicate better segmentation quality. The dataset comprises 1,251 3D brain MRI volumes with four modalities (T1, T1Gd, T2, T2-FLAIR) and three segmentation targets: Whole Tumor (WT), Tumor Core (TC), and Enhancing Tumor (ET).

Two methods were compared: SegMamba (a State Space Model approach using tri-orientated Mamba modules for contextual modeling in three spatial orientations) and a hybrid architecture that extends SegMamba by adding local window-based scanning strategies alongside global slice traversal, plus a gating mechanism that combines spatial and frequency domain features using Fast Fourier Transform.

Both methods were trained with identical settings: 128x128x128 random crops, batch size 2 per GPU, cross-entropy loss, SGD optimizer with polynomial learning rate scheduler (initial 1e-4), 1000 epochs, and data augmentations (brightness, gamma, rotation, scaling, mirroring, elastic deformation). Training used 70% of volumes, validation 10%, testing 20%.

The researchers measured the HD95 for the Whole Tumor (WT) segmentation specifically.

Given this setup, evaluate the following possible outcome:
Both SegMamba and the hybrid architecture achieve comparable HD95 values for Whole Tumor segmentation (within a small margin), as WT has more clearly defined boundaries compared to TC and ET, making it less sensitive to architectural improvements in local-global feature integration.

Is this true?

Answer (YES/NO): NO